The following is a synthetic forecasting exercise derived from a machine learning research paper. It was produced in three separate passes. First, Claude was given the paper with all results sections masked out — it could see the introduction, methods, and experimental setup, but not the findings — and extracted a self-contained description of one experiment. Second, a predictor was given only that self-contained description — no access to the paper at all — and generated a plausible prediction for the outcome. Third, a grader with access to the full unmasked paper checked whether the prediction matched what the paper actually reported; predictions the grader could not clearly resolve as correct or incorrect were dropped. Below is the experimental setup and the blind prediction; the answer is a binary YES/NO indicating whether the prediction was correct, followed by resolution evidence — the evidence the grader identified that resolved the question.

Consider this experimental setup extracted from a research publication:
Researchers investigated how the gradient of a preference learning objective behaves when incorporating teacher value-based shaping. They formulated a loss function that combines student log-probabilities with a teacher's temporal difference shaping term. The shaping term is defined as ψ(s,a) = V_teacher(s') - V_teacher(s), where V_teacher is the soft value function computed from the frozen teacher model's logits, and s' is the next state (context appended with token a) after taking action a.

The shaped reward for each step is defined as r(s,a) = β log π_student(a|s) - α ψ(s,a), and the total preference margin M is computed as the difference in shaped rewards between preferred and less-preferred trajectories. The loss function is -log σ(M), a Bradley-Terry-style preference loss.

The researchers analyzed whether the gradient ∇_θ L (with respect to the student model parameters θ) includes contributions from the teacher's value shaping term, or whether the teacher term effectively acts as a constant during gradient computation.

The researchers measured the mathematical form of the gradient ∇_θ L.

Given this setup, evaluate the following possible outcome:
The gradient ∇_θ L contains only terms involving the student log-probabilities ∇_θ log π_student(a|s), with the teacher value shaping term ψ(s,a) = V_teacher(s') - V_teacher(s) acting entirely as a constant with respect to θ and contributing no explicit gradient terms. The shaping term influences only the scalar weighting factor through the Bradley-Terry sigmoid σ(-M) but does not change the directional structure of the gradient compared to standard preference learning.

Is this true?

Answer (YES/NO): YES